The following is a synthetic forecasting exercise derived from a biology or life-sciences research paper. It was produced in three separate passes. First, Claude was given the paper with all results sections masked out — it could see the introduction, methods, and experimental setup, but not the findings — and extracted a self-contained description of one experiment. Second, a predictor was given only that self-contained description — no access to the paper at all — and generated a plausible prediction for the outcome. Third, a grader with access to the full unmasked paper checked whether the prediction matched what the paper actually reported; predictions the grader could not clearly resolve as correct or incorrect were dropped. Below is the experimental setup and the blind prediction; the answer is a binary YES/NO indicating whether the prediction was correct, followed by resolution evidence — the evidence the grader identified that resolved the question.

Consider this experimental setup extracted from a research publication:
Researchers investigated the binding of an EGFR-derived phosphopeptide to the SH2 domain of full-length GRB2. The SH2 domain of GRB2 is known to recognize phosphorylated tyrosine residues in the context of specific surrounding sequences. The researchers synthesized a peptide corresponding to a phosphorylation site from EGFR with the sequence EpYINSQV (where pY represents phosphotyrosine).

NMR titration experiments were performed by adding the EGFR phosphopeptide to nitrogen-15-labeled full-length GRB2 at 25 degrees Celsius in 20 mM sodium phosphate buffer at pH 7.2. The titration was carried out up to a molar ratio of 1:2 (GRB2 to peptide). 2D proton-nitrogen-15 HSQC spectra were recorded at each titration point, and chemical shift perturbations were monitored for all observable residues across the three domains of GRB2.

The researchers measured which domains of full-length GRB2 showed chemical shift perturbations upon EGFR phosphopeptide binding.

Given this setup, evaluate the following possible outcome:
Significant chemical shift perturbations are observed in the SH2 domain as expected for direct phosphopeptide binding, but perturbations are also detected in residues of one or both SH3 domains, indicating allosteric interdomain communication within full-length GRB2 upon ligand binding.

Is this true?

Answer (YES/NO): YES